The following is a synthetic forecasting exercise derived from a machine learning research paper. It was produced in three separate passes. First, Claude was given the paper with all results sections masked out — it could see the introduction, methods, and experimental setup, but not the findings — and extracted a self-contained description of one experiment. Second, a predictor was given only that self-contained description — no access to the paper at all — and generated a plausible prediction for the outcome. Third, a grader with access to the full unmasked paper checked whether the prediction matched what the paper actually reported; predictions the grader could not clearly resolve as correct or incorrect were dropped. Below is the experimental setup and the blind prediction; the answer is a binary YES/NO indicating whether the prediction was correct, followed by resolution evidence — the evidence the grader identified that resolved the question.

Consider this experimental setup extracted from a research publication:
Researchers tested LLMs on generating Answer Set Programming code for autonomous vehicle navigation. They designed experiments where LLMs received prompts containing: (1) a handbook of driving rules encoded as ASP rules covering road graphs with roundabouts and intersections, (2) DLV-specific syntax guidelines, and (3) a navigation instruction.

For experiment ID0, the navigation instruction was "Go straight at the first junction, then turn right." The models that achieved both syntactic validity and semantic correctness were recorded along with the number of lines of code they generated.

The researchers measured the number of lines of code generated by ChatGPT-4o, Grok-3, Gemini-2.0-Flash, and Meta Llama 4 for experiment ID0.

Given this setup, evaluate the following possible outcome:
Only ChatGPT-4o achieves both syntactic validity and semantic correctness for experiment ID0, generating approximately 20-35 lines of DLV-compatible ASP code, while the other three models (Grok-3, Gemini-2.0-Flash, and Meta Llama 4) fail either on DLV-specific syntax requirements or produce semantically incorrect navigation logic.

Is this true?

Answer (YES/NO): NO